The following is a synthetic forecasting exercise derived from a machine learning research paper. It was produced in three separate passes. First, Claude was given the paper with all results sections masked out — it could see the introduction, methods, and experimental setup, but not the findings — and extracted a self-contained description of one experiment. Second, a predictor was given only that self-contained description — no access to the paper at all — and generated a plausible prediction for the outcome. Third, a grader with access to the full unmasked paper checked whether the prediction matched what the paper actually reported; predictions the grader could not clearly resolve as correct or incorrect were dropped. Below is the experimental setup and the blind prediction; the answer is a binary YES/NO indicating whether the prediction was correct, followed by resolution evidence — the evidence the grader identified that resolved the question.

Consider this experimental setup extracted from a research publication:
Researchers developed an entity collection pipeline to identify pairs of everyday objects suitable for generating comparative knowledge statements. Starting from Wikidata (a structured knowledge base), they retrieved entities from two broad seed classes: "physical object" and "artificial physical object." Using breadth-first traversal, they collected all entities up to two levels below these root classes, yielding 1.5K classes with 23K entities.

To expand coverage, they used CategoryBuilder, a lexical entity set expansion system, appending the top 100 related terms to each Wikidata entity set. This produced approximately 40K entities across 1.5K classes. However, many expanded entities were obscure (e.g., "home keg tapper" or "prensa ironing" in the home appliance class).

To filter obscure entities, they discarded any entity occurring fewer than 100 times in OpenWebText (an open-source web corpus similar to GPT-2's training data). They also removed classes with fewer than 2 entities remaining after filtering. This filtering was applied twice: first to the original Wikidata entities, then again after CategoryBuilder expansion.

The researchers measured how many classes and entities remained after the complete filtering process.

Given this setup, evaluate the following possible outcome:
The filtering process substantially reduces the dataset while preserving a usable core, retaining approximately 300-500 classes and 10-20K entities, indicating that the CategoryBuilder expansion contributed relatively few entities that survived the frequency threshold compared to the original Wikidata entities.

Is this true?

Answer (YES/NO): NO